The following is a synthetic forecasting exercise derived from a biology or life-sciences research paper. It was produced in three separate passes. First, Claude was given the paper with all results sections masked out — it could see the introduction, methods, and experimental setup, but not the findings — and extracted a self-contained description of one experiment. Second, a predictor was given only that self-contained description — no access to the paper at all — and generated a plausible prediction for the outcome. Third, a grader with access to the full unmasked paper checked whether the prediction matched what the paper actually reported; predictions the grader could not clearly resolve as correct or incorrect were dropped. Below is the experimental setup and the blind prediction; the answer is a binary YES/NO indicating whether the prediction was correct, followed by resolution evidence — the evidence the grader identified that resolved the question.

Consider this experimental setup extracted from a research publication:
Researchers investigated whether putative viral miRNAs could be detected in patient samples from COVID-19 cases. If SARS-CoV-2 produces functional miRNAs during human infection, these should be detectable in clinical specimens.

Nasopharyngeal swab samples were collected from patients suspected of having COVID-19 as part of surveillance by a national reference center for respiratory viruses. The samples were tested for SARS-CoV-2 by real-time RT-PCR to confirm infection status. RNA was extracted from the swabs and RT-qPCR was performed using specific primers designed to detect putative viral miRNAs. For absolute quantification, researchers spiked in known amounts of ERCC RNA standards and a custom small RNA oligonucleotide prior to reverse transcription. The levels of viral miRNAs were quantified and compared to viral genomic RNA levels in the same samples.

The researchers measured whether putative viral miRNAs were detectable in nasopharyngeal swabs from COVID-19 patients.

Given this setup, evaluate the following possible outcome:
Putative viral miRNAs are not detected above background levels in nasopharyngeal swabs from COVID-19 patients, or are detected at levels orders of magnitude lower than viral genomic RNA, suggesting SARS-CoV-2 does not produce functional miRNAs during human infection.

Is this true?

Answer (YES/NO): NO